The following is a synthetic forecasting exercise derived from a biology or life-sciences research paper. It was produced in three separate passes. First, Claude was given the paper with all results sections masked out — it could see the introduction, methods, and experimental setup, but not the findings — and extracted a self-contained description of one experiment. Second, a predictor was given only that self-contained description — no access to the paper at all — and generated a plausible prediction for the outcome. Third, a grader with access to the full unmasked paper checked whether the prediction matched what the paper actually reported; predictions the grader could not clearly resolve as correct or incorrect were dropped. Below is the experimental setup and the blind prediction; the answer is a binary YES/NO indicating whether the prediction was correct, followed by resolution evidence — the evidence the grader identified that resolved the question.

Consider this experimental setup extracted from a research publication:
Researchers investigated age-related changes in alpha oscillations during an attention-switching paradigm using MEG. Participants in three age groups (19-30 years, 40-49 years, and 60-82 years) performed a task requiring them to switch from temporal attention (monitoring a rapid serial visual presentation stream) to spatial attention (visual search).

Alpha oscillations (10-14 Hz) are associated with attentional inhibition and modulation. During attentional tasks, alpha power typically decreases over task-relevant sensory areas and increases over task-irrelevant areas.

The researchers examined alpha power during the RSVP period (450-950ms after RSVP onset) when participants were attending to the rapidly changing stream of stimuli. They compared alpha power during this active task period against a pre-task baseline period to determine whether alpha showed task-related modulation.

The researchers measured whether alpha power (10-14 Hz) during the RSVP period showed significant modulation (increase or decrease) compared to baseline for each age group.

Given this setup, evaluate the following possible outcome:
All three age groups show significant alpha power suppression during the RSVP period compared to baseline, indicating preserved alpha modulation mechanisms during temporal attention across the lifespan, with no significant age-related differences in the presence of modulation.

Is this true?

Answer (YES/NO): NO